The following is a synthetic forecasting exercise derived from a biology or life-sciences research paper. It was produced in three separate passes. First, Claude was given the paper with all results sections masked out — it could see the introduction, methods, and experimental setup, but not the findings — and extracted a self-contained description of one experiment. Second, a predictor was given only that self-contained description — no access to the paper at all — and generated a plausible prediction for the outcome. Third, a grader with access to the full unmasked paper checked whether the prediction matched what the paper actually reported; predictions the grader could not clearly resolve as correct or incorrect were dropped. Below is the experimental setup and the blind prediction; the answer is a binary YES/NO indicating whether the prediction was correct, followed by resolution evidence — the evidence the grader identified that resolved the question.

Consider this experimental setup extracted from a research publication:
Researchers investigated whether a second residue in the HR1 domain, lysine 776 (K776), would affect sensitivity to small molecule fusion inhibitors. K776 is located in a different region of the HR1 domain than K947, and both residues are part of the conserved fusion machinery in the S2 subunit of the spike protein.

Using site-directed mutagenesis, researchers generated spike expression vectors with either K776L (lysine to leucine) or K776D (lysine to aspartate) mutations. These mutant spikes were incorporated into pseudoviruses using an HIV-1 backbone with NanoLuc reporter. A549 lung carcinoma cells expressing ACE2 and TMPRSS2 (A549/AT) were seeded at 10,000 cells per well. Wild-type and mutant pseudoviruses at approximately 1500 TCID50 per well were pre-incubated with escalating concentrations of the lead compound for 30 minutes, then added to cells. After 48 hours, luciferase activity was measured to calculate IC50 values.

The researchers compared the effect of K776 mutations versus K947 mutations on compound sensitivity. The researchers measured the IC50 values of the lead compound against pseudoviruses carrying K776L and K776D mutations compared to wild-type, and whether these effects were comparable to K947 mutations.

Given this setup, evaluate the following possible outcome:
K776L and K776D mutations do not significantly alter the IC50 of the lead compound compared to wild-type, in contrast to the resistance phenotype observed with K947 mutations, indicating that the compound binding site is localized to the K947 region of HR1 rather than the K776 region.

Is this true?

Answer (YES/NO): NO